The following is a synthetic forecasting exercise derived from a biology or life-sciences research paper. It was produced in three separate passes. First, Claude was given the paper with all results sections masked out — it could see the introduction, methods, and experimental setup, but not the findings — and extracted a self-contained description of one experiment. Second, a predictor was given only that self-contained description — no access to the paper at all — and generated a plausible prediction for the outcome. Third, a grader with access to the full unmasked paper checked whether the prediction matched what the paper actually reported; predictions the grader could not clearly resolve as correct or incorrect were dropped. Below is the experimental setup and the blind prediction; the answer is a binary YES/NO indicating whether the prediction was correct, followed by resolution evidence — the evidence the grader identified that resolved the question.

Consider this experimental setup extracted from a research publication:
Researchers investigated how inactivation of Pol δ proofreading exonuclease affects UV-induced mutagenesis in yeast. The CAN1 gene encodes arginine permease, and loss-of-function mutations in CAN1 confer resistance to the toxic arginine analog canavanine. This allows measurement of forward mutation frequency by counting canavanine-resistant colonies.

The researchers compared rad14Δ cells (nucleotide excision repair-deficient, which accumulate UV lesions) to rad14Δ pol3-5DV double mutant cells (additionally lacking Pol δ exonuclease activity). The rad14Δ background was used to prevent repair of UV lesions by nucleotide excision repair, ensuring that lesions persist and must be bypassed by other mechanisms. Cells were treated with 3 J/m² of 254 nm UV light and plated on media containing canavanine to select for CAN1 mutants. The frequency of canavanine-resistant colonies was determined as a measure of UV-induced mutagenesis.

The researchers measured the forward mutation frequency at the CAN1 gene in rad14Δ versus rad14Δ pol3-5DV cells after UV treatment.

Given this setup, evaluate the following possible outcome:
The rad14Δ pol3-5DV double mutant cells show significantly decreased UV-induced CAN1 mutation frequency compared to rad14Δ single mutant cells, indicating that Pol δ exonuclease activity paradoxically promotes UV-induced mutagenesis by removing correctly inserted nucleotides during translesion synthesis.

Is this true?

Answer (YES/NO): NO